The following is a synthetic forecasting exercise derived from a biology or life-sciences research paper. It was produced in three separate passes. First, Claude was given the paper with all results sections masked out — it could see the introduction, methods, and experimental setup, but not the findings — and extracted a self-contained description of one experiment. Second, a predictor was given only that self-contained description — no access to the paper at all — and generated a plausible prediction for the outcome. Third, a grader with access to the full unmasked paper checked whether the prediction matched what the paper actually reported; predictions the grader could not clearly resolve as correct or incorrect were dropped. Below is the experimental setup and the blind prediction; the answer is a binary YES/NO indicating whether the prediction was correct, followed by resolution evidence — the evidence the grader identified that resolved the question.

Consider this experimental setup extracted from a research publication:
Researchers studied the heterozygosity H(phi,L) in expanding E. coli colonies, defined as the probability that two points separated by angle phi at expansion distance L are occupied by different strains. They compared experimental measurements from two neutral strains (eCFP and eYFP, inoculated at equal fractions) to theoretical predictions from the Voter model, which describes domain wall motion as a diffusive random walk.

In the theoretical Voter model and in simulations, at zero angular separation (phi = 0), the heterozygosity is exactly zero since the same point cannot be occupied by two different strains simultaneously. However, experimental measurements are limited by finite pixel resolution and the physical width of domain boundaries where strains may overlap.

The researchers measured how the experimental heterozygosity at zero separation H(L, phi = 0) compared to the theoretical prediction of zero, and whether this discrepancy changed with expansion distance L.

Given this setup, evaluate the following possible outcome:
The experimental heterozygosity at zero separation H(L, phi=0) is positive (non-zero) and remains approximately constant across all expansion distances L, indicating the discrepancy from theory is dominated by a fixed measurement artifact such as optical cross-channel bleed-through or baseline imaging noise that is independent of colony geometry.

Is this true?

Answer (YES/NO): NO